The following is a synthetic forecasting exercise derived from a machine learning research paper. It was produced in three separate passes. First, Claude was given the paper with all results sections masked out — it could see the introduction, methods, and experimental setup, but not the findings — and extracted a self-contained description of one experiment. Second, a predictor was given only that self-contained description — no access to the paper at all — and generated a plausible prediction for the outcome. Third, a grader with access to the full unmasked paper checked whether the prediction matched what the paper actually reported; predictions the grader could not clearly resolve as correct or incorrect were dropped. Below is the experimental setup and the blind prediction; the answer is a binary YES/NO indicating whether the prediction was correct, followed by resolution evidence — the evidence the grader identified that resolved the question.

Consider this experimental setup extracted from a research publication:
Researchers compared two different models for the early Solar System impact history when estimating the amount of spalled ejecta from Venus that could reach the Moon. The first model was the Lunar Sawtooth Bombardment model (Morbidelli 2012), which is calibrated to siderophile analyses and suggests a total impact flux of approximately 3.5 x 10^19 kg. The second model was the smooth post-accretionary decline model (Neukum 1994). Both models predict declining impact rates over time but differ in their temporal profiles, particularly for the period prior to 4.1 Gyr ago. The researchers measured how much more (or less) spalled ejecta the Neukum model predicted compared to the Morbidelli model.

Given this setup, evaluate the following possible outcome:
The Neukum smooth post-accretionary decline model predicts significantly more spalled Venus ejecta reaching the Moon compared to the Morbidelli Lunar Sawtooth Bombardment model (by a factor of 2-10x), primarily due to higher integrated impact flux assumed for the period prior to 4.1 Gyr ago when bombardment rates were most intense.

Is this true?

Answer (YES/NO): YES